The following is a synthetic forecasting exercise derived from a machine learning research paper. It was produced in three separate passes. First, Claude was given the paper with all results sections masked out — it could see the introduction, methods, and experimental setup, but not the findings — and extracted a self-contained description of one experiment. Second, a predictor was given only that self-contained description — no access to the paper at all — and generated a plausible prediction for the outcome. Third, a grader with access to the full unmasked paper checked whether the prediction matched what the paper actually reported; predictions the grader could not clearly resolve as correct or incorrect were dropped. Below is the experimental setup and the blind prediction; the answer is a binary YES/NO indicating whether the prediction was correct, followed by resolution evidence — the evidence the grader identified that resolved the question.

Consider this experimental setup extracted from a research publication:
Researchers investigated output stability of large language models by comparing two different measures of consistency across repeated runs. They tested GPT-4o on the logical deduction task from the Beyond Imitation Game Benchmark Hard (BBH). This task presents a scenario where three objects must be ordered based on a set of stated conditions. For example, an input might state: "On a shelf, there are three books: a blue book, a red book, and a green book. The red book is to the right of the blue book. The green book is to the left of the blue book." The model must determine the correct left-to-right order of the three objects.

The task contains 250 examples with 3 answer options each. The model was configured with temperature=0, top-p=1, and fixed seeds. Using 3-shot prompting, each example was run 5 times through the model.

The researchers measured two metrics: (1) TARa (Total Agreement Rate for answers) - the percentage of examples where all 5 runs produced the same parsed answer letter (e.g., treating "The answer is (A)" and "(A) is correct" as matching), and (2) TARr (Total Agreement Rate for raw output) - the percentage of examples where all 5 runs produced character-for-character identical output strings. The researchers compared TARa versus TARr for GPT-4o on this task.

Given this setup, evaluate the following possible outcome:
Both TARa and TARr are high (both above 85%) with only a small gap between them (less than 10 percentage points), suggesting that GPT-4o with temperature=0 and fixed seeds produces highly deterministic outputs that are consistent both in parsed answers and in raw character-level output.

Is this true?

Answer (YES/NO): NO